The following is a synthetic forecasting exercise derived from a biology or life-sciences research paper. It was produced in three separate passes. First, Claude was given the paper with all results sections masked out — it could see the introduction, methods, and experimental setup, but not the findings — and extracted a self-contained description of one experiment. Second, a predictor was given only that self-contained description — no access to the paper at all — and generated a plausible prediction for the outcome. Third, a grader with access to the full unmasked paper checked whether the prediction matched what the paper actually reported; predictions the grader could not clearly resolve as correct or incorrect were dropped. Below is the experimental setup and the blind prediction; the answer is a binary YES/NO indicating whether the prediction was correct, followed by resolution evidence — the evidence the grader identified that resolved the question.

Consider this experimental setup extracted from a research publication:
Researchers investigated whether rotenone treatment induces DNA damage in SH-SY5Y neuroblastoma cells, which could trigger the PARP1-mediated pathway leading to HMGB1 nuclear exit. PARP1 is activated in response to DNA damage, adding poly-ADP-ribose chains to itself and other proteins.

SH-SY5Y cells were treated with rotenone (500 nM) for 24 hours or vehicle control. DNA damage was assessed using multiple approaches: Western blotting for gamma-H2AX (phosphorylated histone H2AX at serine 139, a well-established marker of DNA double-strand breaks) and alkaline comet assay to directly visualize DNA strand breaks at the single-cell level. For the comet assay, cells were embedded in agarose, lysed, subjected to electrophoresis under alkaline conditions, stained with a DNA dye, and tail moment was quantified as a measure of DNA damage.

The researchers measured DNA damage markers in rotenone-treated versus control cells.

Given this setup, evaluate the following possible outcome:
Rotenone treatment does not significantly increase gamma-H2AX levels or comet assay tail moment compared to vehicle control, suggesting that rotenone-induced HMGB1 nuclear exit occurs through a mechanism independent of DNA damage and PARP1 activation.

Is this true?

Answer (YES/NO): NO